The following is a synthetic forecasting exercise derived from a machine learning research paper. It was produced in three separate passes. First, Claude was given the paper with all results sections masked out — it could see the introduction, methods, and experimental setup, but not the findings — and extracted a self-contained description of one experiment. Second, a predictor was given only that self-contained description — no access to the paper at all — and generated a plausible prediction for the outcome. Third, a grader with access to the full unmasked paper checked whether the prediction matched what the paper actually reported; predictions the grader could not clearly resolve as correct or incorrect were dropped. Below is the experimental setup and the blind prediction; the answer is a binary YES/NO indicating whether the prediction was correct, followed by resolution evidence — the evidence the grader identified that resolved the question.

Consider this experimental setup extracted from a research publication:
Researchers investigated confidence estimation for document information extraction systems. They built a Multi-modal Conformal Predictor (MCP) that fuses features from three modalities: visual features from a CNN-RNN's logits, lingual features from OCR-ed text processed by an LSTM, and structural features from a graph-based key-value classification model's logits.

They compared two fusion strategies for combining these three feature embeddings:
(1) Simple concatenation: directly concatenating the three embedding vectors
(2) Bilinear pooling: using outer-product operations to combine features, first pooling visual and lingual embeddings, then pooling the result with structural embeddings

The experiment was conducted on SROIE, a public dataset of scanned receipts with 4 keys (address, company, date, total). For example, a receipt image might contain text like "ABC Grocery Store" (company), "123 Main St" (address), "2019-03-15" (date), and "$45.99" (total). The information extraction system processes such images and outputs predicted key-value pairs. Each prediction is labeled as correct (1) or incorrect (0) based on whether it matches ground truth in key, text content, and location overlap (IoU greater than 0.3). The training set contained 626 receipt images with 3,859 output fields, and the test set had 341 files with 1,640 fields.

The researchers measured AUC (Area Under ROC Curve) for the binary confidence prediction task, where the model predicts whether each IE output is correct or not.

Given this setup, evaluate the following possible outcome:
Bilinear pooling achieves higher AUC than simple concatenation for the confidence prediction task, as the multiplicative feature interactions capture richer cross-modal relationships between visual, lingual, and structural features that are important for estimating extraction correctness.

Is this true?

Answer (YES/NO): YES